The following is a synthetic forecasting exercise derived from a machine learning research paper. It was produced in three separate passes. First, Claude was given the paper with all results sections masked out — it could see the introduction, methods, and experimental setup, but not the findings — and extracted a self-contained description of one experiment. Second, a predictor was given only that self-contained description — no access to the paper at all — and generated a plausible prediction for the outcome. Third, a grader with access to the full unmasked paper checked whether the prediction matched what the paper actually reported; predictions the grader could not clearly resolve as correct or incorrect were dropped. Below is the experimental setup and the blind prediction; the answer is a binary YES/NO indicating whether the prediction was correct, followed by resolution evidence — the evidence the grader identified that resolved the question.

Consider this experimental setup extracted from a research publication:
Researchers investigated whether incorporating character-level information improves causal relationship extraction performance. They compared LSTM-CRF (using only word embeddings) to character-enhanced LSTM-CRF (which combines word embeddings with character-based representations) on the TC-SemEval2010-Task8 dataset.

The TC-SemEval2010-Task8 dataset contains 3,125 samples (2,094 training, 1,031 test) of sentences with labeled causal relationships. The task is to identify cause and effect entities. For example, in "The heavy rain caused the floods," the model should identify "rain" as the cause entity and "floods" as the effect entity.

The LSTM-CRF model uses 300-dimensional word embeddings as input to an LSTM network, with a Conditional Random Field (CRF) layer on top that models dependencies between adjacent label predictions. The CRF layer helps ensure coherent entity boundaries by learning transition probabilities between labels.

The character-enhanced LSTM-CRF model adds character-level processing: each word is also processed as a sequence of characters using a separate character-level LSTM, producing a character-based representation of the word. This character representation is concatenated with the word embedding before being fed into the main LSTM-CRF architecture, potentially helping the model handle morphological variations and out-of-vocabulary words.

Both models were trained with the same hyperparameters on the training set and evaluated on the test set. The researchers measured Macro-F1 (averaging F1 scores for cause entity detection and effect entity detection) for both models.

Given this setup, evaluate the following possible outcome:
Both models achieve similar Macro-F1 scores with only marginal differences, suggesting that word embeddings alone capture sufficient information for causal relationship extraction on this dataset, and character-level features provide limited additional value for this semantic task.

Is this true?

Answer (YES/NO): YES